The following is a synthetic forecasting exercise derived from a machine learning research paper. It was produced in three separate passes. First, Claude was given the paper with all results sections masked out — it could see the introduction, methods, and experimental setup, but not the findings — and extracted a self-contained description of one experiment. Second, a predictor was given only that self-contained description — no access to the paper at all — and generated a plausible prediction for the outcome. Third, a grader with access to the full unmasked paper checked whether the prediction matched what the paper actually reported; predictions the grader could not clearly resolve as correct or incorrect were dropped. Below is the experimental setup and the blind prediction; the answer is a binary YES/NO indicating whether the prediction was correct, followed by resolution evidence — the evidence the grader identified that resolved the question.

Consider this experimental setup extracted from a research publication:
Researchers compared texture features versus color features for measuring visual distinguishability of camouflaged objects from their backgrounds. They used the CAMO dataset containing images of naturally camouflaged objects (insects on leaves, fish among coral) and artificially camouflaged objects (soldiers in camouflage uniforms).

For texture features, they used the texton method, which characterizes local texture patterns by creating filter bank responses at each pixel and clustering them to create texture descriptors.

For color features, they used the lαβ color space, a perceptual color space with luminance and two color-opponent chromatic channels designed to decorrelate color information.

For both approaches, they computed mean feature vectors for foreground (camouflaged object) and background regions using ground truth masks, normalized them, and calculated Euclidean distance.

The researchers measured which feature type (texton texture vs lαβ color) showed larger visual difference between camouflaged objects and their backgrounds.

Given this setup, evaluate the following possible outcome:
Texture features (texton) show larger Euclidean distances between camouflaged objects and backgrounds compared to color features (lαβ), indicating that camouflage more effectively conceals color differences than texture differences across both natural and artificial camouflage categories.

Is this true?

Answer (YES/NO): YES